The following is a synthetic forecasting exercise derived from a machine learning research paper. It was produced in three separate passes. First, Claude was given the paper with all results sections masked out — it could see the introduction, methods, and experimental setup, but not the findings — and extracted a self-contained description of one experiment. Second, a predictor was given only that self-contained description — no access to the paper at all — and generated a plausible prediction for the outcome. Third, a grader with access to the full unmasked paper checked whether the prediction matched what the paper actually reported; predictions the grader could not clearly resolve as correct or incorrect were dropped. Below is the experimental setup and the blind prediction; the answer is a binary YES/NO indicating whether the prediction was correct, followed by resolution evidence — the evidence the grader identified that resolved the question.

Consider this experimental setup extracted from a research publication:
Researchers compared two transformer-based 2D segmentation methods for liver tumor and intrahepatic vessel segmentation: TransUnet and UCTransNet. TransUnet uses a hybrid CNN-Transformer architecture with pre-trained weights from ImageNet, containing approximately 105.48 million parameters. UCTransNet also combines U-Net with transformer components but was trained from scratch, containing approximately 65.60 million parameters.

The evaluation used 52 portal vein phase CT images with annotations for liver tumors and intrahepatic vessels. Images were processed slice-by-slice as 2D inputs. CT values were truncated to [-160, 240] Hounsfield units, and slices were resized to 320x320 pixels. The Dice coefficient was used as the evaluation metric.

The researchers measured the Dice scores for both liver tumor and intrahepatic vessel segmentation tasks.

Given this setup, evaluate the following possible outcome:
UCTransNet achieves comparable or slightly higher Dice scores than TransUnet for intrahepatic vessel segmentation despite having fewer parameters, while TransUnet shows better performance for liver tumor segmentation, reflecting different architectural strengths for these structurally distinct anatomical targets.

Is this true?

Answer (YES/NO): NO